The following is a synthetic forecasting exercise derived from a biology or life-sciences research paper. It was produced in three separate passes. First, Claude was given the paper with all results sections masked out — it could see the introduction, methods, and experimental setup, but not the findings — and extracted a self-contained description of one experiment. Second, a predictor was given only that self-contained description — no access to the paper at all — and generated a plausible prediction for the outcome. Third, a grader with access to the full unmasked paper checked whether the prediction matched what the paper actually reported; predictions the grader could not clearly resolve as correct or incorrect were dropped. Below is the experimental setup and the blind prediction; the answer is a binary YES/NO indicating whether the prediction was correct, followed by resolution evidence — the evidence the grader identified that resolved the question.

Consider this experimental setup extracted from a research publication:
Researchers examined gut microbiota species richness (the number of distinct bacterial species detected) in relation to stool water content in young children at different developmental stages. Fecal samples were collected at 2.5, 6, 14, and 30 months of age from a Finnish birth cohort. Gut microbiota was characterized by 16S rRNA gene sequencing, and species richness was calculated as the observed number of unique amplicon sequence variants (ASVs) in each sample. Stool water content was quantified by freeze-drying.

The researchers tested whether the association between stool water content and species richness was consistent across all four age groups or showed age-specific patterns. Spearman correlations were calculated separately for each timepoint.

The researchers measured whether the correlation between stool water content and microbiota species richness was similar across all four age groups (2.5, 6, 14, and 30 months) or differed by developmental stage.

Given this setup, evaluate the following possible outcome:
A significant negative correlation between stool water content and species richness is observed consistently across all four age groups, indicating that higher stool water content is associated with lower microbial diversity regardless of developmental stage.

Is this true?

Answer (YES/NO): NO